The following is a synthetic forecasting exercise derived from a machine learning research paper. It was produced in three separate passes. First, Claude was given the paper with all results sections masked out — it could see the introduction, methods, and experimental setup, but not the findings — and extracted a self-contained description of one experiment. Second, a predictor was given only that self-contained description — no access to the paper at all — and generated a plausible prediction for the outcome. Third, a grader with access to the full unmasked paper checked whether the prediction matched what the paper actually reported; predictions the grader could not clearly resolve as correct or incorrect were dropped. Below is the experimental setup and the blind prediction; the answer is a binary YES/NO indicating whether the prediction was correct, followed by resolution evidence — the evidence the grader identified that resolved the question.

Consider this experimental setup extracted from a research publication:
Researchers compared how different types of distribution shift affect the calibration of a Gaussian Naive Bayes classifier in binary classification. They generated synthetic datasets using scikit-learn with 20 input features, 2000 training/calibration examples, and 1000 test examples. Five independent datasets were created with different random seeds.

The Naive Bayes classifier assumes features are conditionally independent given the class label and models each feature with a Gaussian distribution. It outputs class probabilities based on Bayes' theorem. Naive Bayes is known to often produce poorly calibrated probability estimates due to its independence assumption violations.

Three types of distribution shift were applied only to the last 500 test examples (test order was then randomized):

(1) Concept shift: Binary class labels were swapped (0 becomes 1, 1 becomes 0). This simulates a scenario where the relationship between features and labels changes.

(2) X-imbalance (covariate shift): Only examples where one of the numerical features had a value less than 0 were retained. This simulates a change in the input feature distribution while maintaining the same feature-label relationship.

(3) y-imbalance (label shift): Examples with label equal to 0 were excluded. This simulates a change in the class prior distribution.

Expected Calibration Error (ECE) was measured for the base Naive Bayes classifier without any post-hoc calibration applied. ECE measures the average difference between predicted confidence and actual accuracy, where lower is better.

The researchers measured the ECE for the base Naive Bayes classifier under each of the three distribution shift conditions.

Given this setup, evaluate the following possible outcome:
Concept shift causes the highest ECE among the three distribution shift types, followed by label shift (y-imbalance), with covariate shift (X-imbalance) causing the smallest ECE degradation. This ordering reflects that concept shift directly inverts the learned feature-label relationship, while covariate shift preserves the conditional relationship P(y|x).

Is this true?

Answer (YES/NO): NO